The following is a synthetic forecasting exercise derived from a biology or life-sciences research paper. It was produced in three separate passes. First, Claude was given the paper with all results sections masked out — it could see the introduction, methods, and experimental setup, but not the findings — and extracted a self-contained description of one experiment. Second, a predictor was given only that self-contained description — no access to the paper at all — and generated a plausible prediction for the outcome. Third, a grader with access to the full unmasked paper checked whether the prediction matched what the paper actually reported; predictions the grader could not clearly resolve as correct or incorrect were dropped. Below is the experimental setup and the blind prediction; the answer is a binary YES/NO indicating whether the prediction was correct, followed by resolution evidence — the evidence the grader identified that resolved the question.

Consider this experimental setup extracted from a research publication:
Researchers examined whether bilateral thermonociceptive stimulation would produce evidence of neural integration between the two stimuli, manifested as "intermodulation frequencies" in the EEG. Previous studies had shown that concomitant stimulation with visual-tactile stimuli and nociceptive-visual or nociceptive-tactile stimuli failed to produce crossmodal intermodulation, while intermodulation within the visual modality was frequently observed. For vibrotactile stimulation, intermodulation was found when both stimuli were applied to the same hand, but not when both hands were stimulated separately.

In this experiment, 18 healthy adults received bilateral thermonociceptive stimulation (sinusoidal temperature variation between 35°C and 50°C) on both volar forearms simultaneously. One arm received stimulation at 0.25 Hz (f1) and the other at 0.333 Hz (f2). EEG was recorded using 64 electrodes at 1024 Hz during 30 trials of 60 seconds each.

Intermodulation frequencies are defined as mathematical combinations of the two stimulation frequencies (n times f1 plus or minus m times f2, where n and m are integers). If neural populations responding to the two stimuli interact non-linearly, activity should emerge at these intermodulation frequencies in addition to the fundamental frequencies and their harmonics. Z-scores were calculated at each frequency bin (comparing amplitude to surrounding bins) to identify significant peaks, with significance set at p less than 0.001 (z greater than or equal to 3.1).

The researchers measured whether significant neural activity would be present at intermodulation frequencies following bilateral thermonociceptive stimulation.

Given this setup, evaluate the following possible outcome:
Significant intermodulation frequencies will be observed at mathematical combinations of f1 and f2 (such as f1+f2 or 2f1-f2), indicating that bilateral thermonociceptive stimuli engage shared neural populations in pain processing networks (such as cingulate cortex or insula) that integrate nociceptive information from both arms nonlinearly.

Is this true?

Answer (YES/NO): NO